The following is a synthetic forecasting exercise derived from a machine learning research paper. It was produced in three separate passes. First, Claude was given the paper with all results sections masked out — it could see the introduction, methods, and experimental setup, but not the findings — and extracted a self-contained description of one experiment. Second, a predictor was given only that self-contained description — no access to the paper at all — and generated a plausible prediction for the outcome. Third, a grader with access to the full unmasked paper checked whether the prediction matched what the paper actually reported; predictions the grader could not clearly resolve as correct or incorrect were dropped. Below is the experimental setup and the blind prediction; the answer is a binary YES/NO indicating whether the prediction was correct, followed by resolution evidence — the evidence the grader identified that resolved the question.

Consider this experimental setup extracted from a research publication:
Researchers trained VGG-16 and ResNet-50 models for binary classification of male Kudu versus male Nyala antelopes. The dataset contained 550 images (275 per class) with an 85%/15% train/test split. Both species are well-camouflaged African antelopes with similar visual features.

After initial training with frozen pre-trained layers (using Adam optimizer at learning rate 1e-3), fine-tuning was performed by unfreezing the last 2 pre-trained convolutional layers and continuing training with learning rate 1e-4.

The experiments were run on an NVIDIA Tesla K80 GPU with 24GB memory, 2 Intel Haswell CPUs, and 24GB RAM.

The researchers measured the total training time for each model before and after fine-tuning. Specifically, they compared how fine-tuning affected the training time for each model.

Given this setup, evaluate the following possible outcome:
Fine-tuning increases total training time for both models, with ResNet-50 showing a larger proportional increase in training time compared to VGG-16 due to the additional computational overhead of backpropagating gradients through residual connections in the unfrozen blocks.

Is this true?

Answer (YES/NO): NO